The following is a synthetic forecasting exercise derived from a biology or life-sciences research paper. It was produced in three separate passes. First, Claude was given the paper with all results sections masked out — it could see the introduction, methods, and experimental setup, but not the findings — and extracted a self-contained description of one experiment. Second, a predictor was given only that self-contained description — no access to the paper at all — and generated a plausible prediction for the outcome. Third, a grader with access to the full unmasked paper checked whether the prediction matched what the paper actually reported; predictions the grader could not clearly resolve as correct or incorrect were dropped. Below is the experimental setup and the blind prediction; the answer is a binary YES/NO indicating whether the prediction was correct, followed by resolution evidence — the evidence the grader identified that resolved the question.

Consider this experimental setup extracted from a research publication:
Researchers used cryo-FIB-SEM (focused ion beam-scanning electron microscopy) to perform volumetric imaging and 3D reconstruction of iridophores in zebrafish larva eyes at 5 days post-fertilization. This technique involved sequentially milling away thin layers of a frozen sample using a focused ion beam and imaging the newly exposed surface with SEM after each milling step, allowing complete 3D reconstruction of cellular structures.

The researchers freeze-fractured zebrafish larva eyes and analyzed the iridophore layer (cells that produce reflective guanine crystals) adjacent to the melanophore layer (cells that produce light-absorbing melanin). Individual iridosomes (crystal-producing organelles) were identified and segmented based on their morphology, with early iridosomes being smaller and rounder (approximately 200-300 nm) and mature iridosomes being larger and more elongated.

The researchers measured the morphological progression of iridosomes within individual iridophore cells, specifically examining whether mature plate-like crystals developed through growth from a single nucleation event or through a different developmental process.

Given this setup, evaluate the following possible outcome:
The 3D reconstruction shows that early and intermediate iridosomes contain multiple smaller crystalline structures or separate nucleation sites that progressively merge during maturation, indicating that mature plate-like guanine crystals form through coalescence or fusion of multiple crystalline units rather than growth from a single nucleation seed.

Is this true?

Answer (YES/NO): YES